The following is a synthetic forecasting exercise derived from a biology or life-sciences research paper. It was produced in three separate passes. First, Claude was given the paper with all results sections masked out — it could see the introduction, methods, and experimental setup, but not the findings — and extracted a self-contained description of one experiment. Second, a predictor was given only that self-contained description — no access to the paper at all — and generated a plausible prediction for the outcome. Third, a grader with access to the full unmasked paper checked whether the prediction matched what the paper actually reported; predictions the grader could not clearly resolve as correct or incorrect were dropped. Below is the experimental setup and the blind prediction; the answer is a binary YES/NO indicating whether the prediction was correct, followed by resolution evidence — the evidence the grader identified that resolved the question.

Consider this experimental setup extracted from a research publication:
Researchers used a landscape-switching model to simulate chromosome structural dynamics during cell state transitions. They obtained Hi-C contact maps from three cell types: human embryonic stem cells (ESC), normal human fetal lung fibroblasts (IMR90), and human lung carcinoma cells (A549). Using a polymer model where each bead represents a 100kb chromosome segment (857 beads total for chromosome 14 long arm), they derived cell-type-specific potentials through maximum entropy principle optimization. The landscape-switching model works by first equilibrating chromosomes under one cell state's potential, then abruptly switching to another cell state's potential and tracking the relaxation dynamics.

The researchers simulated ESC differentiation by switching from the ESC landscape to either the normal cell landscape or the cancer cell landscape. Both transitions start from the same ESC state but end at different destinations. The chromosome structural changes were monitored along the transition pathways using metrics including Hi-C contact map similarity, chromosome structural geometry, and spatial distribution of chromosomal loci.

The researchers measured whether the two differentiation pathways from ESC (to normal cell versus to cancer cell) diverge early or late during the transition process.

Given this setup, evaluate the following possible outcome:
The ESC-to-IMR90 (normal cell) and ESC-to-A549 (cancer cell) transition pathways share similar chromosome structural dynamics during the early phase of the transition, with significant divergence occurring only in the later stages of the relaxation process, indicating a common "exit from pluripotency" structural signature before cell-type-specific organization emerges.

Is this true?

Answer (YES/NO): NO